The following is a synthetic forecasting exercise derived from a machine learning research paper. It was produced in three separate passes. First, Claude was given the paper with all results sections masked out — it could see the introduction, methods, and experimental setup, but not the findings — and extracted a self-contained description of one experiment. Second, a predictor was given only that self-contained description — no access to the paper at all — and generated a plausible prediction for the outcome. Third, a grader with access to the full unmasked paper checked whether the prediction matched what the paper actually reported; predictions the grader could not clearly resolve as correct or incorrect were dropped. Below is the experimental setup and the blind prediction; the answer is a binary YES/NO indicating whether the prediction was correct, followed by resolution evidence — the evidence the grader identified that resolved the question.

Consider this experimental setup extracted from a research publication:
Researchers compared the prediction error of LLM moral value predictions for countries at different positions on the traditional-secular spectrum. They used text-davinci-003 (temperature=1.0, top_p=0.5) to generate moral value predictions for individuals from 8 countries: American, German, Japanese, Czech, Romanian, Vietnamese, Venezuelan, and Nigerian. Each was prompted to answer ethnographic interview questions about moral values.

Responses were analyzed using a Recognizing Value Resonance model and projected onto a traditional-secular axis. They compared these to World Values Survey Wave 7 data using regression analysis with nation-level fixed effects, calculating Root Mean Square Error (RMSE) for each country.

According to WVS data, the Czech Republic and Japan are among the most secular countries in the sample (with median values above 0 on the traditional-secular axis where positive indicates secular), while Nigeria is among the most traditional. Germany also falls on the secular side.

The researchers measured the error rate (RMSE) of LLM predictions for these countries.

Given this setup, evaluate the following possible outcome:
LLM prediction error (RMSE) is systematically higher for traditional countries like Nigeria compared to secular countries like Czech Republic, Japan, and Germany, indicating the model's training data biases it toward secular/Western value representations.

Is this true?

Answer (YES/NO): NO